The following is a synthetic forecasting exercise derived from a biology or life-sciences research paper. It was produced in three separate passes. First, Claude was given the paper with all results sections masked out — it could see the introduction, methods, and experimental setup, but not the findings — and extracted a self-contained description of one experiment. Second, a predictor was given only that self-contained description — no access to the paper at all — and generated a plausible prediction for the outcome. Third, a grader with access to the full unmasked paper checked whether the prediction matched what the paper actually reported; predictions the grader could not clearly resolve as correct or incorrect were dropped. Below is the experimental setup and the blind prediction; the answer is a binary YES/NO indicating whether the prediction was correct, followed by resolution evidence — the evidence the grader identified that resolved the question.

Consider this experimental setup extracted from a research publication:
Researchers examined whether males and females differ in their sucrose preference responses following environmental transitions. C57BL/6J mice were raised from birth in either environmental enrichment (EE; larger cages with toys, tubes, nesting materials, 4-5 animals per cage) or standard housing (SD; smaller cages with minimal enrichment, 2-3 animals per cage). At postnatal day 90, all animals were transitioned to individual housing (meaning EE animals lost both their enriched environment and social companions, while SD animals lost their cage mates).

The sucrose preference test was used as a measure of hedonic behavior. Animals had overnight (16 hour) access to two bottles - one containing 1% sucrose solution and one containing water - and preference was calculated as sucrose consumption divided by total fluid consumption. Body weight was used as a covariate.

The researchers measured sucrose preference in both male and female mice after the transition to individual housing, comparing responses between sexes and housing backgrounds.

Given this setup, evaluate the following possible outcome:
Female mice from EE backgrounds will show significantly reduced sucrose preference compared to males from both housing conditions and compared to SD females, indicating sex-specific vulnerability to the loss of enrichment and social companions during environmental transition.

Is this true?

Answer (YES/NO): NO